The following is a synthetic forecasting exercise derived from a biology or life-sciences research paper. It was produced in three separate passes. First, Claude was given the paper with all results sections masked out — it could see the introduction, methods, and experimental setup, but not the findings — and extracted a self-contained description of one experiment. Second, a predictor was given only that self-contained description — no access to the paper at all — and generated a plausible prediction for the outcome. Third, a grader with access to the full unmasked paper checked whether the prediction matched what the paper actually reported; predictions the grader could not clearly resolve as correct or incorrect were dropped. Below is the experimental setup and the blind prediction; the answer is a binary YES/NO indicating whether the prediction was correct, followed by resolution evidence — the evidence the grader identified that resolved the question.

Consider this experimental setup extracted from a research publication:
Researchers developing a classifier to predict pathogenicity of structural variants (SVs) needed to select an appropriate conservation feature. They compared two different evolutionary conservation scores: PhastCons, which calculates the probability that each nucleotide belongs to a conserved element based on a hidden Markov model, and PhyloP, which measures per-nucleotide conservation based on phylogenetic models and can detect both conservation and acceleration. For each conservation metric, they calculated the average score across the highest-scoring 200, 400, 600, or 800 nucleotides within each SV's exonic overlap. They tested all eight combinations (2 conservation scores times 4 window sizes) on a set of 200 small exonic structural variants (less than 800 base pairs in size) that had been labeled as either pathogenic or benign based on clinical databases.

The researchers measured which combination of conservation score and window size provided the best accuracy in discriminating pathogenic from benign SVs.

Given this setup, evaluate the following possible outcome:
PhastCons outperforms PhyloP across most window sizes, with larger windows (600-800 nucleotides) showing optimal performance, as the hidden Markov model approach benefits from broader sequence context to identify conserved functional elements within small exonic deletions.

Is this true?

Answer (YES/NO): NO